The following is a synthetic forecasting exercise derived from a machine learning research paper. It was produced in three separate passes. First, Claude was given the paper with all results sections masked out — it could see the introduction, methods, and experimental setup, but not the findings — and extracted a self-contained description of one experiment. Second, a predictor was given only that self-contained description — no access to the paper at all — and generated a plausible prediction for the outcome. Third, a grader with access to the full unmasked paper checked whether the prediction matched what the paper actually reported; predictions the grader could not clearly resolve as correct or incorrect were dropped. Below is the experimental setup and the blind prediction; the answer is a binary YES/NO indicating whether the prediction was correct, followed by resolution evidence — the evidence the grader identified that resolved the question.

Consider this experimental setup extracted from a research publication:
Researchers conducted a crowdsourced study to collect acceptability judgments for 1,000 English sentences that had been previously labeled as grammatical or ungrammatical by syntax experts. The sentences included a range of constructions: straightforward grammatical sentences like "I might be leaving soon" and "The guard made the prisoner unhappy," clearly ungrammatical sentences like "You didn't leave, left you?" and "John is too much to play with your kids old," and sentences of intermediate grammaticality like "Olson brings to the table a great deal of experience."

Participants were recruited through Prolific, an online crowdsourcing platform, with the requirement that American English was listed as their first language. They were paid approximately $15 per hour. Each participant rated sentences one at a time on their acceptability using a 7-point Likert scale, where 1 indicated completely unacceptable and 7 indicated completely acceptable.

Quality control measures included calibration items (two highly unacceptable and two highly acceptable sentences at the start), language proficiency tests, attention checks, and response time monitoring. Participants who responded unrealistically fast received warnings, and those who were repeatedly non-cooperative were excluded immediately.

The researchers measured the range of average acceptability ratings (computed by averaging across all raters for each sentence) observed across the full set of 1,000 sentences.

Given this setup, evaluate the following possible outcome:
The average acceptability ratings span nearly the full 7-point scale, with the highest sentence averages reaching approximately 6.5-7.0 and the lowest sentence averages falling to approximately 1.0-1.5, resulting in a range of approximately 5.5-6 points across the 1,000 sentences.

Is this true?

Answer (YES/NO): YES